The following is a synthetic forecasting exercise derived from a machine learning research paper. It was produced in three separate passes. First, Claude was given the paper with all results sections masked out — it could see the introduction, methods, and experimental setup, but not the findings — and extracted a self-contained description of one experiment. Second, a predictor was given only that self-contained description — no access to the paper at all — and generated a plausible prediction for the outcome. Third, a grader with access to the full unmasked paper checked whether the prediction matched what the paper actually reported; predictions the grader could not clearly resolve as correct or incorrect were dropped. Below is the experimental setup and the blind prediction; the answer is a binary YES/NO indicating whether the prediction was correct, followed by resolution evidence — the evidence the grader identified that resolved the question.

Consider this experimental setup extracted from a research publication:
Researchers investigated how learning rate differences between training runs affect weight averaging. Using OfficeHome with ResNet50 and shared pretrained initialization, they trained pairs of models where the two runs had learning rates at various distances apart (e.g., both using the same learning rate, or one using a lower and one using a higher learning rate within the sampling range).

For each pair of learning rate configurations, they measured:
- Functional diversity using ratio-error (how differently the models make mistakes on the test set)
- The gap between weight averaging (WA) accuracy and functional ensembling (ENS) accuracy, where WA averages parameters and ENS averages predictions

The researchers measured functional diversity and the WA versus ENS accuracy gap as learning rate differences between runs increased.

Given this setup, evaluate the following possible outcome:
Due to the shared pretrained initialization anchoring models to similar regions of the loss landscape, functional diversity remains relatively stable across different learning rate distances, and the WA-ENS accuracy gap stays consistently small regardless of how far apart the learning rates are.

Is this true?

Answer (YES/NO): NO